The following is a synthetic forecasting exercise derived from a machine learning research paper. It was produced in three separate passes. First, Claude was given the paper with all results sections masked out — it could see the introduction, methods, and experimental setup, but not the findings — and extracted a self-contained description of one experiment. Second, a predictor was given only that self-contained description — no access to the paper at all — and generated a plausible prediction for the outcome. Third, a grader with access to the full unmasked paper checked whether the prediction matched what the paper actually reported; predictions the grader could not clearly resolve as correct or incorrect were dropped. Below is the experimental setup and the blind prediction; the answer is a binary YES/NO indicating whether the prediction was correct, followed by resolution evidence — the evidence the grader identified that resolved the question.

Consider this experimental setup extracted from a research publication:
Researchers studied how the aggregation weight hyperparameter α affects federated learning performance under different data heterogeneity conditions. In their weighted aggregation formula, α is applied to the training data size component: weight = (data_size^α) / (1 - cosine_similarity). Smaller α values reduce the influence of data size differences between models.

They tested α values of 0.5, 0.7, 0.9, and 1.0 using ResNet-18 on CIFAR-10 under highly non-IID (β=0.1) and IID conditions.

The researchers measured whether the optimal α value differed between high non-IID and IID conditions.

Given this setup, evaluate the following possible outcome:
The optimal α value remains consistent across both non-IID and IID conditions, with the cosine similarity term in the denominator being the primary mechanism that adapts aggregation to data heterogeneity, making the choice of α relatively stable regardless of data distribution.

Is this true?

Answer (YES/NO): NO